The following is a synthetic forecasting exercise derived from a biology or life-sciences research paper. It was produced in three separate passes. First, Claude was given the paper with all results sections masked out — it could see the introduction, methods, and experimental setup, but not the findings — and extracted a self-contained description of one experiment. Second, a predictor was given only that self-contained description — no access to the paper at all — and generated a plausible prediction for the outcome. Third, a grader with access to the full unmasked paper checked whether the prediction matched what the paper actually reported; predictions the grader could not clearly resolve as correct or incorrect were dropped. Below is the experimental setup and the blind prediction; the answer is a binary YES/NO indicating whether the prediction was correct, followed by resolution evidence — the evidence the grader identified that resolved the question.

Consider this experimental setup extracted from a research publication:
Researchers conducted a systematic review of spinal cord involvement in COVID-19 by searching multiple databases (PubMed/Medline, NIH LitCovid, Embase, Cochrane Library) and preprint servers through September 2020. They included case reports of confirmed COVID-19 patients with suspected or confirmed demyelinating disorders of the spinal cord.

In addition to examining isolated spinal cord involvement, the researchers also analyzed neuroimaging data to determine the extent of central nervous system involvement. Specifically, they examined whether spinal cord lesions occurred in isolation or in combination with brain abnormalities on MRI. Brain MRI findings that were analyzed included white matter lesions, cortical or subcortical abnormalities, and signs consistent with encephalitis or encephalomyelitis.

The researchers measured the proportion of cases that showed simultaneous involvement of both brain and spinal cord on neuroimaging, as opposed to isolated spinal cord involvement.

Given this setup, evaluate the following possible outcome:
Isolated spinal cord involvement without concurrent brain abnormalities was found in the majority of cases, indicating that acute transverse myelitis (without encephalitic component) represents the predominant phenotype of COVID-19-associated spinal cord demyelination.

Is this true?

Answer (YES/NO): YES